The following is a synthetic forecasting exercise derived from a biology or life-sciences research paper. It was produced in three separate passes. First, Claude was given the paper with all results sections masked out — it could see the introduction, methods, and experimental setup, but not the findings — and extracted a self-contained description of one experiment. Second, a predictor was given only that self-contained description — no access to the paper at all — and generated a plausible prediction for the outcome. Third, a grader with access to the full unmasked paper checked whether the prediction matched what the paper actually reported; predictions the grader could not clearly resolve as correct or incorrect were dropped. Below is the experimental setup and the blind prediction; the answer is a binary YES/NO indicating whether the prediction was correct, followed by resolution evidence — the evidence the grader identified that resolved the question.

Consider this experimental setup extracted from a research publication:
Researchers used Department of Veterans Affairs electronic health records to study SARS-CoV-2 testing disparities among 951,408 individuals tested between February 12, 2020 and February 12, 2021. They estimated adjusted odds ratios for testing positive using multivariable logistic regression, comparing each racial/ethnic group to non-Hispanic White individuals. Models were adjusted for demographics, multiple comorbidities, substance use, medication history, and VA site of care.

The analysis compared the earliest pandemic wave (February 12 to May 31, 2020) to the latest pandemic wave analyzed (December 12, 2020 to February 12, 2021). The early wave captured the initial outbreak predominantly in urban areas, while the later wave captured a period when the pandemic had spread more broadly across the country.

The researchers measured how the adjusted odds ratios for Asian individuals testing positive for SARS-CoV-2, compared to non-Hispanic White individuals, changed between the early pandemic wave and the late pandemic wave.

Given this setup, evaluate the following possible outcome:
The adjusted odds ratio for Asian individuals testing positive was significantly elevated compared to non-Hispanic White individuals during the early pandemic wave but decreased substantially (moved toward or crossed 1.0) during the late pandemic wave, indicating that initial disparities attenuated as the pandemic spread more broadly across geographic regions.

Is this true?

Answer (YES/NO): YES